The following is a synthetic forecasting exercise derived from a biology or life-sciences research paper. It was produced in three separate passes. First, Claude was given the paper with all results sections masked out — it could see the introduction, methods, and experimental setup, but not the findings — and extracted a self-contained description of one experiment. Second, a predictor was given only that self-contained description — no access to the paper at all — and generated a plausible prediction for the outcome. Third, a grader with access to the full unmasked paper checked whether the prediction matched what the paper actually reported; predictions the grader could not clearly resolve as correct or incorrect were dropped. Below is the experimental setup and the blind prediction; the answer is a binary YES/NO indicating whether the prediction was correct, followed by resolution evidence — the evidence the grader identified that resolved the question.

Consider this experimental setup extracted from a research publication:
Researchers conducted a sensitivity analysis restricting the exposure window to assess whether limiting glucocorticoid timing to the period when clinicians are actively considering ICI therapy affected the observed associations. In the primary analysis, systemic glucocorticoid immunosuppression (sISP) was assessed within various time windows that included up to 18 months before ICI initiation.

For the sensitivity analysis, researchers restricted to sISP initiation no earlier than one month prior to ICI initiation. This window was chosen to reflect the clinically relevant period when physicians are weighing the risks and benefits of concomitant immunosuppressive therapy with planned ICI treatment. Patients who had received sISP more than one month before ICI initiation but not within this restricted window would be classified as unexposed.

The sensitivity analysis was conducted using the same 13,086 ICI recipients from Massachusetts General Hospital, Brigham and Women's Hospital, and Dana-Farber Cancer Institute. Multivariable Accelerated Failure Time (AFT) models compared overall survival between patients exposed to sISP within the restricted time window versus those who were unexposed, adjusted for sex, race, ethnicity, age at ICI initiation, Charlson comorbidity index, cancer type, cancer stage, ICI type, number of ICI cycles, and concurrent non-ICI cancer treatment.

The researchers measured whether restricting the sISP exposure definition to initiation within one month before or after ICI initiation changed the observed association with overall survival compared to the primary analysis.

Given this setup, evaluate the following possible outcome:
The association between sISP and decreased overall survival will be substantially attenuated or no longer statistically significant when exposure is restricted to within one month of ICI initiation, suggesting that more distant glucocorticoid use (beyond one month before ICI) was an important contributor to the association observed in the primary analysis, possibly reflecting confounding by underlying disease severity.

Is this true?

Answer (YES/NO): NO